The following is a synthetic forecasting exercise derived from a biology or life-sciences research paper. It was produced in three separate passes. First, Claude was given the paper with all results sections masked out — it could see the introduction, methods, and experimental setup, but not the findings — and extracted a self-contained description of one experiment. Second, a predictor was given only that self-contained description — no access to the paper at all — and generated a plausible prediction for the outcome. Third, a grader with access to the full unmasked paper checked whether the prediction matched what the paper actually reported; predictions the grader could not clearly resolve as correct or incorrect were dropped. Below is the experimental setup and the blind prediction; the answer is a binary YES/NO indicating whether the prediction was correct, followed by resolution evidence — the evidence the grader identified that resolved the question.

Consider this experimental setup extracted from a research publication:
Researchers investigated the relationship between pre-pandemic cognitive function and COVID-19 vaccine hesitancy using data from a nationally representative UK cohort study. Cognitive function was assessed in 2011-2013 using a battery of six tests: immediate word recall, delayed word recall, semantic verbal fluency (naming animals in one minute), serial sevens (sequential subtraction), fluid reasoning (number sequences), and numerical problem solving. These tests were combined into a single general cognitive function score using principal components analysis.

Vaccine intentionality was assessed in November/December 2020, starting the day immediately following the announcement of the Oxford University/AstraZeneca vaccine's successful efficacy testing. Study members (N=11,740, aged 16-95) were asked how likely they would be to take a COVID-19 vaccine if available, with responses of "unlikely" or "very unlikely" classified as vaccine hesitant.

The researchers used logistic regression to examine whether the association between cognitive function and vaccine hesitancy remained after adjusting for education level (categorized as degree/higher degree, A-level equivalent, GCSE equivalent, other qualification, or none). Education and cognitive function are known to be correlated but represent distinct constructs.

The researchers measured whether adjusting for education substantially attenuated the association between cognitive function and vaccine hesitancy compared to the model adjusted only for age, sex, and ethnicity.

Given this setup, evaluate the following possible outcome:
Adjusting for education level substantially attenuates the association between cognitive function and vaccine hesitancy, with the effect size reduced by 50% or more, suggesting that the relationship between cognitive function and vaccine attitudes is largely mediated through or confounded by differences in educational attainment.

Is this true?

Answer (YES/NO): NO